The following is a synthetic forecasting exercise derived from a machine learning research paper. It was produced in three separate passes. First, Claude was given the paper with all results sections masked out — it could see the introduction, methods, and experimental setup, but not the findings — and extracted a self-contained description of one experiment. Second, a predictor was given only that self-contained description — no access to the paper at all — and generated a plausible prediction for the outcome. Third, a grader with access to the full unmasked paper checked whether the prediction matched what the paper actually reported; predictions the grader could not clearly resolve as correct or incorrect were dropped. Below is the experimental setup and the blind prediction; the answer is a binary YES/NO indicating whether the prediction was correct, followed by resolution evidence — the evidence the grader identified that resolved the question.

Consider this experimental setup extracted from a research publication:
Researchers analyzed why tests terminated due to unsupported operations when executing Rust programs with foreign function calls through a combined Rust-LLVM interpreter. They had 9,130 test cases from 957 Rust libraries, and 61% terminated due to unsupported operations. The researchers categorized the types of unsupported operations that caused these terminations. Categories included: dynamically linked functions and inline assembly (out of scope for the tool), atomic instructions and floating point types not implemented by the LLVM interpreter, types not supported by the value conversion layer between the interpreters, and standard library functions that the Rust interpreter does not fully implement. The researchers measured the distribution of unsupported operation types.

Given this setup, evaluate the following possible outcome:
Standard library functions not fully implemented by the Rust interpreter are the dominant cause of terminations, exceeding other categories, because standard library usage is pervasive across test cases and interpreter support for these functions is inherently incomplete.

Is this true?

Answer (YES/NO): NO